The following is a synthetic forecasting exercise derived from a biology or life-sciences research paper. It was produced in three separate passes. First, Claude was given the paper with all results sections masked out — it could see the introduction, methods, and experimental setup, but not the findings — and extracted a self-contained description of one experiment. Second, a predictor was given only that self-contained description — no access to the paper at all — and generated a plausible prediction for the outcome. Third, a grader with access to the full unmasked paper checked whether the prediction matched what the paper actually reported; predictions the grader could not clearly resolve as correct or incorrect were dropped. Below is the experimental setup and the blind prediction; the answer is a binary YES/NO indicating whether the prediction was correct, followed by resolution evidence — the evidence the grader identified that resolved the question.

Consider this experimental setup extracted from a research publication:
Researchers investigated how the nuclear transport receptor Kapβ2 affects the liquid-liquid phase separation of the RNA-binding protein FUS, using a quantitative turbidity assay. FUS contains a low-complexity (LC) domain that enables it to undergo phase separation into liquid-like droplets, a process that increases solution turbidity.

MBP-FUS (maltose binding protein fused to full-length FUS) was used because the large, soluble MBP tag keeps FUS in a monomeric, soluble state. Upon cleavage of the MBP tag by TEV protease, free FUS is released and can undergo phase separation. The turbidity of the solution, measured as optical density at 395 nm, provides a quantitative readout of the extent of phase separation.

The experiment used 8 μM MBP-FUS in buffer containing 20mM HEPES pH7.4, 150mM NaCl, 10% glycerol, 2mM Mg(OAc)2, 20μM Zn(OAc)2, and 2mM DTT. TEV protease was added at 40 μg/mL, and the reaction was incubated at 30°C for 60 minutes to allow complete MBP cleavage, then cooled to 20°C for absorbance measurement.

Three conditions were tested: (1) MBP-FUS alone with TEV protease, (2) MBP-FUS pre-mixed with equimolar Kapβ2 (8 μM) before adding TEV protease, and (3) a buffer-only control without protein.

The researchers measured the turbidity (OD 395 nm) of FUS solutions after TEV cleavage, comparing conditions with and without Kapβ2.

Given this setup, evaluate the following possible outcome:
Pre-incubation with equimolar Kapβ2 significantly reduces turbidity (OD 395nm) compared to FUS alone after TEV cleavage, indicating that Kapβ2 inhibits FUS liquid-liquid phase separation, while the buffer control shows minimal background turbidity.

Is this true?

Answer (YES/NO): YES